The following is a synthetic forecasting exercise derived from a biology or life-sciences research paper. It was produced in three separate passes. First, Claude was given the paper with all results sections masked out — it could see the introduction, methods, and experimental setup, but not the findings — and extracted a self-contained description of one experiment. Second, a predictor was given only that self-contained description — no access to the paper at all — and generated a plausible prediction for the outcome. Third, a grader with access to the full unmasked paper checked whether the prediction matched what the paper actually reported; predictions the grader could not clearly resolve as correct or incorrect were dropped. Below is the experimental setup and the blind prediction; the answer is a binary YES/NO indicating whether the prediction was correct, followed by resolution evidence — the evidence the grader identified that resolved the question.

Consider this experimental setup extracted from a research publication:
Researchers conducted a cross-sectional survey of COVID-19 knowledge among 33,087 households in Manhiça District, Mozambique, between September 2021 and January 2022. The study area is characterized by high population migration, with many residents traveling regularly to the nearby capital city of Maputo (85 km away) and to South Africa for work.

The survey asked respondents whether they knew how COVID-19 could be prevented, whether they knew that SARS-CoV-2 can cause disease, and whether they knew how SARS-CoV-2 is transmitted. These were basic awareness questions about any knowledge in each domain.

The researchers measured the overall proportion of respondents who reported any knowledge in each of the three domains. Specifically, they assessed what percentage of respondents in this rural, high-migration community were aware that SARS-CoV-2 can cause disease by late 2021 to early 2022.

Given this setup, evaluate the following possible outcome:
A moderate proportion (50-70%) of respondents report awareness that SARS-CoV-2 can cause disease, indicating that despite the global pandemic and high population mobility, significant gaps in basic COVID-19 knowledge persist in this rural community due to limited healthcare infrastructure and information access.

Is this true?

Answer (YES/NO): NO